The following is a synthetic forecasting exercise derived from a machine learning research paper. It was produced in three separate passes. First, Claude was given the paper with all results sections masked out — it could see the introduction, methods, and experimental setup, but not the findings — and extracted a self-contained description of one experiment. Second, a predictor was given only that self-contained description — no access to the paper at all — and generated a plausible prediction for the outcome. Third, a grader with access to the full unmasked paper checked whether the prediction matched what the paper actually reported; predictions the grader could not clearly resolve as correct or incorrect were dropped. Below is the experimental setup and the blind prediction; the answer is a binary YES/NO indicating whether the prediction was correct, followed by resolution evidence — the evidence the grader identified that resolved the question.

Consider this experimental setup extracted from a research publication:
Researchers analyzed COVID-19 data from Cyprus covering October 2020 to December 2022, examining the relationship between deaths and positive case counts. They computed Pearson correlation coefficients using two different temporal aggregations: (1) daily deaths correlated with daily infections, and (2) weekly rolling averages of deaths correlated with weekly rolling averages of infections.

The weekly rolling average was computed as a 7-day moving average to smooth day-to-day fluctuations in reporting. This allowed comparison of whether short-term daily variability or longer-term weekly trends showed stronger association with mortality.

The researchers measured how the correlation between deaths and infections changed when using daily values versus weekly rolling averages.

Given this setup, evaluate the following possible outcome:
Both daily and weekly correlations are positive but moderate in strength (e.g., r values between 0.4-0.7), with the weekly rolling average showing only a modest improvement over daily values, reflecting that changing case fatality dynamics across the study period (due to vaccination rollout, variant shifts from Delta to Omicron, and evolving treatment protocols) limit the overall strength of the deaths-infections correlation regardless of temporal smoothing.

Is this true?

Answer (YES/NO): NO